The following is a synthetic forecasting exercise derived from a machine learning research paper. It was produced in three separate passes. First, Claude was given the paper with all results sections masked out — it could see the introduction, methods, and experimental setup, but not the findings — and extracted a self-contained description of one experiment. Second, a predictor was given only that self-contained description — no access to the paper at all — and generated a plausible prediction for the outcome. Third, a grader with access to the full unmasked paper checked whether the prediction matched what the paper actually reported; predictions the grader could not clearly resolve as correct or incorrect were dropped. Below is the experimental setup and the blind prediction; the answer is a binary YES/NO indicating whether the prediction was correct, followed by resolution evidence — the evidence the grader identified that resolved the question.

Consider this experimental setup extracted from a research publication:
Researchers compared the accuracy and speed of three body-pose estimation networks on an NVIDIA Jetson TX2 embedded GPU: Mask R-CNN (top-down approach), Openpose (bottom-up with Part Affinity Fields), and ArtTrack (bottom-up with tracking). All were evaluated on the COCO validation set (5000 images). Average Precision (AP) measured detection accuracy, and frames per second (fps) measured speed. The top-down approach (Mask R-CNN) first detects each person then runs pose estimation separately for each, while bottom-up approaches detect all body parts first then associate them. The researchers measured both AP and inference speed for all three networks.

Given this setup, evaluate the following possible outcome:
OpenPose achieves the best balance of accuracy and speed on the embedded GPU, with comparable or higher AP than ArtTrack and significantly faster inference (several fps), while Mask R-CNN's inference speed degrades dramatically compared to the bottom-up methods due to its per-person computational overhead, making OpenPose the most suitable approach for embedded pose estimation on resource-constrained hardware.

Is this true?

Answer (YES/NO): YES